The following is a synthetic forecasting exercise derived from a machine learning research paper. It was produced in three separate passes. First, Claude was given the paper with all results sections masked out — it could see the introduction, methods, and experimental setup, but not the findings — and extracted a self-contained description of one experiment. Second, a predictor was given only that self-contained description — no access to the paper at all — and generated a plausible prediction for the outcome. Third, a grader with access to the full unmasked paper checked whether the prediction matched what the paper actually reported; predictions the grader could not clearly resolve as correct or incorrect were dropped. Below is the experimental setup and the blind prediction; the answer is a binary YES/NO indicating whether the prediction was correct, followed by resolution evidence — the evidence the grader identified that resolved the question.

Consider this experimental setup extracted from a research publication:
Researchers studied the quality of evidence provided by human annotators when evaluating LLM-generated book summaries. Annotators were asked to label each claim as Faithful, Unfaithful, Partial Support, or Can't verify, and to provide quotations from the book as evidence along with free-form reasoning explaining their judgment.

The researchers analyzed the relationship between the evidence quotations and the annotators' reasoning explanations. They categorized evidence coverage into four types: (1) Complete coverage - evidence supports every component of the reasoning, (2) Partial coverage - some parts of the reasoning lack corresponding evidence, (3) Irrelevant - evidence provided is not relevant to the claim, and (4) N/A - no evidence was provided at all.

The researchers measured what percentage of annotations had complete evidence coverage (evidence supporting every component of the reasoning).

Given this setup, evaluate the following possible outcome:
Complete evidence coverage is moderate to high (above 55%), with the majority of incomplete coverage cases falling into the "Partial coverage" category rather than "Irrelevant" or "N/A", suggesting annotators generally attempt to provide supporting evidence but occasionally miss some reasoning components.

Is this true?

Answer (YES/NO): NO